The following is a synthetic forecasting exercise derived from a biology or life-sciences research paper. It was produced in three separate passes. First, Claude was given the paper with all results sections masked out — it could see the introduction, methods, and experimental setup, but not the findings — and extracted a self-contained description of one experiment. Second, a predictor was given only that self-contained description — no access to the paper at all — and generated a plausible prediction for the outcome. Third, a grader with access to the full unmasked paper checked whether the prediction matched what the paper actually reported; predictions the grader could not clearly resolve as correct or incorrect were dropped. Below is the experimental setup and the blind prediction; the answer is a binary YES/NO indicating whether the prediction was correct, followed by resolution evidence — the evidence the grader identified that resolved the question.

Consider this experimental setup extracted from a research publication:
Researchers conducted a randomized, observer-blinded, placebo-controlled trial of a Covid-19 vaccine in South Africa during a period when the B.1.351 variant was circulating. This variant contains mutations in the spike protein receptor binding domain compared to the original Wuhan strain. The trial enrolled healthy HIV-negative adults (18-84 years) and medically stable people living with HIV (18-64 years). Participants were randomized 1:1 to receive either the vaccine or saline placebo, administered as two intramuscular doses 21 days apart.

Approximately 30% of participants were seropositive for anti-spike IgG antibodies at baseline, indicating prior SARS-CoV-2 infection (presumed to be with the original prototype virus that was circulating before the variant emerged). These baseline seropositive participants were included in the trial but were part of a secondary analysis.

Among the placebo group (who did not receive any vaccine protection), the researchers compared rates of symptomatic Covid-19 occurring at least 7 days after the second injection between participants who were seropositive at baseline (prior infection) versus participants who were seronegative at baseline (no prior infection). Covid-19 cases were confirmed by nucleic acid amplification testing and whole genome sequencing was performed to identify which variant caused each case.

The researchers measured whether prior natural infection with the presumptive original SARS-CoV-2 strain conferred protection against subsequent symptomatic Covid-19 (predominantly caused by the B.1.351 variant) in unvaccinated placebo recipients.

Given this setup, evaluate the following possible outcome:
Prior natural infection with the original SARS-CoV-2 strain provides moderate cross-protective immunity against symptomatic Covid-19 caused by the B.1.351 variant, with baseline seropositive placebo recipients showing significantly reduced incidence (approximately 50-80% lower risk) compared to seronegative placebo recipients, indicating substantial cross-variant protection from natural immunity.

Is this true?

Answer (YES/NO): NO